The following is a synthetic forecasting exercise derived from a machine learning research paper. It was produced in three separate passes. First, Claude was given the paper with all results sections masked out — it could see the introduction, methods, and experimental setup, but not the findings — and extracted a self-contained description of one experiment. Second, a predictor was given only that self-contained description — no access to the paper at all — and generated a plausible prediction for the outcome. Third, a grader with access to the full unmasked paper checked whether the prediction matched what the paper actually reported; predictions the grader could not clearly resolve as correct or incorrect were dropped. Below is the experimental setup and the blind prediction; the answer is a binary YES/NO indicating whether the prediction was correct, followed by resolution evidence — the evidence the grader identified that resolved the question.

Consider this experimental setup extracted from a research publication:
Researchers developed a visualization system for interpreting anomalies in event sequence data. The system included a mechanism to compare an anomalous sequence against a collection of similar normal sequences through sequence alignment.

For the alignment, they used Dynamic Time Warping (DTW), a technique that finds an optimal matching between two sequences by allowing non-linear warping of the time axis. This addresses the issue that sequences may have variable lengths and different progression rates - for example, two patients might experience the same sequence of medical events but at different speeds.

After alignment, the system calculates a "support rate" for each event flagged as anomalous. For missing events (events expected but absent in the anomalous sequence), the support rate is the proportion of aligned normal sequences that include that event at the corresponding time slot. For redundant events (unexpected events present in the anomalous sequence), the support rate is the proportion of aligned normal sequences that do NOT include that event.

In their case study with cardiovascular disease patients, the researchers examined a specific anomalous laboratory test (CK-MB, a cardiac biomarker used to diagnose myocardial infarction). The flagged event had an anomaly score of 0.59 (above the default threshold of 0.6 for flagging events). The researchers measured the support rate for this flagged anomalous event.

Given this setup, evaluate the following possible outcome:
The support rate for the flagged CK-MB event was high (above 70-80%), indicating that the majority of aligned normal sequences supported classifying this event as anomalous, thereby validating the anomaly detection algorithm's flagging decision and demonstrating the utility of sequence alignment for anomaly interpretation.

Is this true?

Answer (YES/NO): YES